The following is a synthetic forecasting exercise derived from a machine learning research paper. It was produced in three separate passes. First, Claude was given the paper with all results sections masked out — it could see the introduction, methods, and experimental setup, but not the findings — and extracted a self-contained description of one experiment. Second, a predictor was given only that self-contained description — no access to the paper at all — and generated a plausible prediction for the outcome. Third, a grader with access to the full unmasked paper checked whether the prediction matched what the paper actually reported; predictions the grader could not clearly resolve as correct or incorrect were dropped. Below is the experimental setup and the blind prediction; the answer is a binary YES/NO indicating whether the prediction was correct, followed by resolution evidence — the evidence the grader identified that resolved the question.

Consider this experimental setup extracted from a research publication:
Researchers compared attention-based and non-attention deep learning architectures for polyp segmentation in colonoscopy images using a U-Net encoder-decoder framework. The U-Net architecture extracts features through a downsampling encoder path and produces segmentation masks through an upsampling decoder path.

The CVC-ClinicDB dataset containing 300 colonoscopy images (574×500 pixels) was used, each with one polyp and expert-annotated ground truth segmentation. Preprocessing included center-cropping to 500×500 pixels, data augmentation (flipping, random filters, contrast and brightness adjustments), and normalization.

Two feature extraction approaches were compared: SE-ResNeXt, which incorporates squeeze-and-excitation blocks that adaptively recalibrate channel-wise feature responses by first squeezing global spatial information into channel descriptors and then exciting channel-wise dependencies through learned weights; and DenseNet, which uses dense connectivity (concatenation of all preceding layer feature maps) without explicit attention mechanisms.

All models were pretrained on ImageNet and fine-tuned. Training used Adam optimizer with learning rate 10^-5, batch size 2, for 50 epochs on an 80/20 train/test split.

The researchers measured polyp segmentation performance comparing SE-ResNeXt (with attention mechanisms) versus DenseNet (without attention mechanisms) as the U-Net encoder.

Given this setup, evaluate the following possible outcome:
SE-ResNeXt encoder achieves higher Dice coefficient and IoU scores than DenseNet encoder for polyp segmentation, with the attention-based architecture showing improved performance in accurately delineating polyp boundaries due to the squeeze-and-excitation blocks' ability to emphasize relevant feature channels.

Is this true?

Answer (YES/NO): NO